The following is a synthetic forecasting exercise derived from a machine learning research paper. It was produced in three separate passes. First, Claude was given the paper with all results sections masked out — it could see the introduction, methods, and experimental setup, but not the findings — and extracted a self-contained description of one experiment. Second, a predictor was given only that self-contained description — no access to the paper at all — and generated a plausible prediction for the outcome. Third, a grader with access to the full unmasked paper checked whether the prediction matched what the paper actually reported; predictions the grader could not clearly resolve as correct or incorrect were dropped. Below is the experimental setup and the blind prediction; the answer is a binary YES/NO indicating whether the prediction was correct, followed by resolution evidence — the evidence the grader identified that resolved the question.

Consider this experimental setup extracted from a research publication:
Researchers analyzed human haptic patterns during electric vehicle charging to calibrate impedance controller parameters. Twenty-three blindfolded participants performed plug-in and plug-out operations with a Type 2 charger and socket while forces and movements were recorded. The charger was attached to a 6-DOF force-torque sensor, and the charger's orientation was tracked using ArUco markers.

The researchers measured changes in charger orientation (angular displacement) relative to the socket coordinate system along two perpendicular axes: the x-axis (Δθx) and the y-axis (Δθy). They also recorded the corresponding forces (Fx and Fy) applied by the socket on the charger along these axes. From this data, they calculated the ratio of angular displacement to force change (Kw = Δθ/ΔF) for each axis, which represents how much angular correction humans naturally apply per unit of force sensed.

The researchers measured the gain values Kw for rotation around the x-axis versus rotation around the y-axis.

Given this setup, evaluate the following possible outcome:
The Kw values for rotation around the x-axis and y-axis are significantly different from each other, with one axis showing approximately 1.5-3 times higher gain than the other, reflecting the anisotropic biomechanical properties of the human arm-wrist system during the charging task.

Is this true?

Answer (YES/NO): NO